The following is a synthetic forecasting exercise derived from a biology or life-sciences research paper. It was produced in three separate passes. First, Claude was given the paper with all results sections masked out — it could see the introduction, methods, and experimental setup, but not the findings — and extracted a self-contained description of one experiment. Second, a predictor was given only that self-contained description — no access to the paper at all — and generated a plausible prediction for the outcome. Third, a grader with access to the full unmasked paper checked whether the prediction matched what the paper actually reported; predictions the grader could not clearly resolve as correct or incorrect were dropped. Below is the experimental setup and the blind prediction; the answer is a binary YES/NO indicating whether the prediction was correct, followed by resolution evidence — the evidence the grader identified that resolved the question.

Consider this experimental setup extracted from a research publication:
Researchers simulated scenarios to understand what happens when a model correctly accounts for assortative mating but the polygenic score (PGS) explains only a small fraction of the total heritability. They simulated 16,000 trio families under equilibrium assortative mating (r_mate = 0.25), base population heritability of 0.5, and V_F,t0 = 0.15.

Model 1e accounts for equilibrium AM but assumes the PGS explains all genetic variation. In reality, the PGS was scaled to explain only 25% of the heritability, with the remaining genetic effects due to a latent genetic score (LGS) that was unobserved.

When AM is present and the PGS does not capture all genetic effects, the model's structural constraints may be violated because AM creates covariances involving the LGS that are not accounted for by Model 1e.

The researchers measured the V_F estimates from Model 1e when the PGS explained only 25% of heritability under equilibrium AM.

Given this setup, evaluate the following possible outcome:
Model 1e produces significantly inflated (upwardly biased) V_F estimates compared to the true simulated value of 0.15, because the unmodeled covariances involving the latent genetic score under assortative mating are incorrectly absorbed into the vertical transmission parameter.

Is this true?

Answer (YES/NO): YES